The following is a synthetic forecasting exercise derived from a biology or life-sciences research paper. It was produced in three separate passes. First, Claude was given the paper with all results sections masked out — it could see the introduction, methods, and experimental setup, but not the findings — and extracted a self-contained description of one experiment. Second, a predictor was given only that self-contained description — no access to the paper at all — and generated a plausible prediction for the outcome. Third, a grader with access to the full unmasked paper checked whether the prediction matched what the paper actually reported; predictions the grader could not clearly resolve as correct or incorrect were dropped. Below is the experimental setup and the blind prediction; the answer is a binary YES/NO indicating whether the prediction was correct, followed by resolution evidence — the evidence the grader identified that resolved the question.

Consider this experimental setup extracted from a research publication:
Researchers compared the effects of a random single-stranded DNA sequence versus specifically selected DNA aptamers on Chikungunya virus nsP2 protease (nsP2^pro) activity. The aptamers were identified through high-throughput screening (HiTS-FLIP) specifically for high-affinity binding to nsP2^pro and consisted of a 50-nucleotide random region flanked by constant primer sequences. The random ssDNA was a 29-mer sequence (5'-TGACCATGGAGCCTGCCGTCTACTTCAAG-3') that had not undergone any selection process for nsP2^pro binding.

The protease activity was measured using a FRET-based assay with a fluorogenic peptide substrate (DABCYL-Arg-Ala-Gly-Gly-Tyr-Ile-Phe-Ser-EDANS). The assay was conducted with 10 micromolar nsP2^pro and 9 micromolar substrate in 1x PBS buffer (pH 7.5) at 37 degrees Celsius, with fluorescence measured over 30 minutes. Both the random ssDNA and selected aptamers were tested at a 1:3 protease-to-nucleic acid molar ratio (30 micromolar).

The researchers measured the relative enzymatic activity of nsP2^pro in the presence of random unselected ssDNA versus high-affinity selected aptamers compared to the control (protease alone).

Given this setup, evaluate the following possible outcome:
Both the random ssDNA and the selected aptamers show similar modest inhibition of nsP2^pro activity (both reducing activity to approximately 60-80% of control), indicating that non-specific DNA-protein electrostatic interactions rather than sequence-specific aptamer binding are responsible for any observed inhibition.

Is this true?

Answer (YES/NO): NO